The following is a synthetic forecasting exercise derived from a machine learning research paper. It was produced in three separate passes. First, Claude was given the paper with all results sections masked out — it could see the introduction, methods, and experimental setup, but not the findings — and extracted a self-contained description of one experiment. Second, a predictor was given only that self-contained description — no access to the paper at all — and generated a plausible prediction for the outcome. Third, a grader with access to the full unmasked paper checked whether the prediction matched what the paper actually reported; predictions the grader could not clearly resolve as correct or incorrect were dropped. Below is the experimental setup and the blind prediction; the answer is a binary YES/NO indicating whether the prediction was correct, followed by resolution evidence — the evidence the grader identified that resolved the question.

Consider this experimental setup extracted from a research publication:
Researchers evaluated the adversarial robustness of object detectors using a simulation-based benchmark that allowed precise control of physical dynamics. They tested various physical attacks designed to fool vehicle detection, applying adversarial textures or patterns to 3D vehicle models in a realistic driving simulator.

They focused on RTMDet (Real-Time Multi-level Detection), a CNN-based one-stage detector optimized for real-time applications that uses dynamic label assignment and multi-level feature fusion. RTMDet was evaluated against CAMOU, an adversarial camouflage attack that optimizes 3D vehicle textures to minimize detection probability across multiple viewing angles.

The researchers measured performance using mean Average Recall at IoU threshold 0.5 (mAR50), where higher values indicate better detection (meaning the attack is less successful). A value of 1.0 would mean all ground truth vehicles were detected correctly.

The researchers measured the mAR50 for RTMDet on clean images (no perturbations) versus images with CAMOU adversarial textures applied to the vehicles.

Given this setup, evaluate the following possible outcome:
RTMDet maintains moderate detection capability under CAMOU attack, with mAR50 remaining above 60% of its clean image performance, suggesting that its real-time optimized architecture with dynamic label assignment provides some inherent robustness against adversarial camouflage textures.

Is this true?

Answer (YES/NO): NO